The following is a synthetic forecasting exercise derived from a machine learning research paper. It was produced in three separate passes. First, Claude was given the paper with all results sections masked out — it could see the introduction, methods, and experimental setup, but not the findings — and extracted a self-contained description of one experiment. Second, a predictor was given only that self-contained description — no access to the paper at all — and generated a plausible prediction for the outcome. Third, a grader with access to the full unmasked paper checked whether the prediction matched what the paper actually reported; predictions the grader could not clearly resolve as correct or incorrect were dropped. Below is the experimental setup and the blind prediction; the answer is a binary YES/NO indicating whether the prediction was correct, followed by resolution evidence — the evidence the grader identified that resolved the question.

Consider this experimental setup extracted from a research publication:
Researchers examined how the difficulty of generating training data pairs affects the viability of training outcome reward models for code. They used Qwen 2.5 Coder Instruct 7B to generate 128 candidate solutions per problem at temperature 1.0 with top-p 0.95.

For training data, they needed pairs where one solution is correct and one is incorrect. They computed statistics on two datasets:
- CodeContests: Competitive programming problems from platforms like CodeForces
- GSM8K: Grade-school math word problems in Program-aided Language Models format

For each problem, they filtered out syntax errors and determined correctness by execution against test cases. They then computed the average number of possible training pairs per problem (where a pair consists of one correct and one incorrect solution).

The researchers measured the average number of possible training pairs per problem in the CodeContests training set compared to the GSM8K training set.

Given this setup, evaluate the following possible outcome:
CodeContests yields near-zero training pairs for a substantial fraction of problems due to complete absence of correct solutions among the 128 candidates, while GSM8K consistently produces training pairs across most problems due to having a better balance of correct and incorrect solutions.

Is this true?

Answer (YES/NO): YES